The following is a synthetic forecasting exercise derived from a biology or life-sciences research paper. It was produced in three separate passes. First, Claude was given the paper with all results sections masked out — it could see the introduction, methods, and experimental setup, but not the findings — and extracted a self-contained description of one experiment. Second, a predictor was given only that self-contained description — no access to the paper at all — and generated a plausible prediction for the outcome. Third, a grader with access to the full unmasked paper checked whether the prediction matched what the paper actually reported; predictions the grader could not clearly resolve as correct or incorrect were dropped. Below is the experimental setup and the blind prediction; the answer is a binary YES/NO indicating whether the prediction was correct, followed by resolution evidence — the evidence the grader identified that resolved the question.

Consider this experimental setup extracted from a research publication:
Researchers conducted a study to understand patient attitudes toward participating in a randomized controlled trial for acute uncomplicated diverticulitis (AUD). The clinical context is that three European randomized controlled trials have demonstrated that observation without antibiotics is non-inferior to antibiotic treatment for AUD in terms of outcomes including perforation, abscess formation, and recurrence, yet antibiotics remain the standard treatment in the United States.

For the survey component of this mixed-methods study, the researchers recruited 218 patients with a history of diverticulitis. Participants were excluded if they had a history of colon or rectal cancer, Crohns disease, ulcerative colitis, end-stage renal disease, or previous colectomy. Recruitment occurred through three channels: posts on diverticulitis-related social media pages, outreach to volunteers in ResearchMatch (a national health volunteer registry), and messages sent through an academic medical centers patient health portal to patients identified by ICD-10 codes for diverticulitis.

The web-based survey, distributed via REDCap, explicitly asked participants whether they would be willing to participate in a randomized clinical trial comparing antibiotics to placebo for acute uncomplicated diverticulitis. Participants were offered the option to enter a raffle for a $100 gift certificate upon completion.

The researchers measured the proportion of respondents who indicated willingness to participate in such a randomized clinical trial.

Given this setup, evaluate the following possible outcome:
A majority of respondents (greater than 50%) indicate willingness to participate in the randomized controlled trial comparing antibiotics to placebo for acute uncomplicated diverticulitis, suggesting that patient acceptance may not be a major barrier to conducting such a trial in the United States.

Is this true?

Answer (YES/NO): YES